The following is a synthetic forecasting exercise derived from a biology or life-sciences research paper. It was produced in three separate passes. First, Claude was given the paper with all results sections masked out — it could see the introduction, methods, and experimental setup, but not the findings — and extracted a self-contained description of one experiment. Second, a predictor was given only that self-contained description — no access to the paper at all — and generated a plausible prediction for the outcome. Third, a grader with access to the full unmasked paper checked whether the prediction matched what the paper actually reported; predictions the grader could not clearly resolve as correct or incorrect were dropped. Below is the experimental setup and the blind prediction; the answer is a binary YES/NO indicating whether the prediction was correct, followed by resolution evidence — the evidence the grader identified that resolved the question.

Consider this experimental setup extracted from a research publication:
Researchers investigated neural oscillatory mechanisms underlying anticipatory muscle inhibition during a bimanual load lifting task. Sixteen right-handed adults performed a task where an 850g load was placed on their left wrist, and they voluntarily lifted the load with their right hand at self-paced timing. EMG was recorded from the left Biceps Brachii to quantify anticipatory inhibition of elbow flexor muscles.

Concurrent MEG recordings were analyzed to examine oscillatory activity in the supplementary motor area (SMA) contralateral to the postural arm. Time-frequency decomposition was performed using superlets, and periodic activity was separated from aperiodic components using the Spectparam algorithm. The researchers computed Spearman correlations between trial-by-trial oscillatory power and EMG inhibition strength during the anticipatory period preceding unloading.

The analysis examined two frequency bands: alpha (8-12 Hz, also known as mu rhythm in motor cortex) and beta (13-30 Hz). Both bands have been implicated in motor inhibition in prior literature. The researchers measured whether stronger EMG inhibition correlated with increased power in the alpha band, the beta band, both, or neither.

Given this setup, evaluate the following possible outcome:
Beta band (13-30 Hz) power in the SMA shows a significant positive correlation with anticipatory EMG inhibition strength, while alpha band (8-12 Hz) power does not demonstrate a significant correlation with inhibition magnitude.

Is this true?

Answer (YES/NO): NO